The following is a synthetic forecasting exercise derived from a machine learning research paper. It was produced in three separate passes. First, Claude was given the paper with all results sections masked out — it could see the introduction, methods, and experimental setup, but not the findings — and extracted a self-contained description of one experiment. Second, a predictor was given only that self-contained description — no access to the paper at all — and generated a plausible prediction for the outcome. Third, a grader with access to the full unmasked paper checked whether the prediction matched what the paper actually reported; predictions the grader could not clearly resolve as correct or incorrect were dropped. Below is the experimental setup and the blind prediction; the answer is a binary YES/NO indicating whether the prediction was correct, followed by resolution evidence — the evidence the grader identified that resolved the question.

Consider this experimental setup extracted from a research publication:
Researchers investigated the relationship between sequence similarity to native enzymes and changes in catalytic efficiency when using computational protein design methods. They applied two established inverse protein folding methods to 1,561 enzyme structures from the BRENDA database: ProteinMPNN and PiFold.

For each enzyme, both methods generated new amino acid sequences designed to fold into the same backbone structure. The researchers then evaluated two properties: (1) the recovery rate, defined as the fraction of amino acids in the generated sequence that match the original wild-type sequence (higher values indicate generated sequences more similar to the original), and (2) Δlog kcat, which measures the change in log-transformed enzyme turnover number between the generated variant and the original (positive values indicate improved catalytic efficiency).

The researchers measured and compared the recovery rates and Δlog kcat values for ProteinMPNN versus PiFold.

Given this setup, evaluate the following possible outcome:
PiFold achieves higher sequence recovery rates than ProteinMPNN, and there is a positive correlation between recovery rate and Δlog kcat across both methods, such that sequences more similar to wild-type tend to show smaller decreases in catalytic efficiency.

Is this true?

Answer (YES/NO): NO